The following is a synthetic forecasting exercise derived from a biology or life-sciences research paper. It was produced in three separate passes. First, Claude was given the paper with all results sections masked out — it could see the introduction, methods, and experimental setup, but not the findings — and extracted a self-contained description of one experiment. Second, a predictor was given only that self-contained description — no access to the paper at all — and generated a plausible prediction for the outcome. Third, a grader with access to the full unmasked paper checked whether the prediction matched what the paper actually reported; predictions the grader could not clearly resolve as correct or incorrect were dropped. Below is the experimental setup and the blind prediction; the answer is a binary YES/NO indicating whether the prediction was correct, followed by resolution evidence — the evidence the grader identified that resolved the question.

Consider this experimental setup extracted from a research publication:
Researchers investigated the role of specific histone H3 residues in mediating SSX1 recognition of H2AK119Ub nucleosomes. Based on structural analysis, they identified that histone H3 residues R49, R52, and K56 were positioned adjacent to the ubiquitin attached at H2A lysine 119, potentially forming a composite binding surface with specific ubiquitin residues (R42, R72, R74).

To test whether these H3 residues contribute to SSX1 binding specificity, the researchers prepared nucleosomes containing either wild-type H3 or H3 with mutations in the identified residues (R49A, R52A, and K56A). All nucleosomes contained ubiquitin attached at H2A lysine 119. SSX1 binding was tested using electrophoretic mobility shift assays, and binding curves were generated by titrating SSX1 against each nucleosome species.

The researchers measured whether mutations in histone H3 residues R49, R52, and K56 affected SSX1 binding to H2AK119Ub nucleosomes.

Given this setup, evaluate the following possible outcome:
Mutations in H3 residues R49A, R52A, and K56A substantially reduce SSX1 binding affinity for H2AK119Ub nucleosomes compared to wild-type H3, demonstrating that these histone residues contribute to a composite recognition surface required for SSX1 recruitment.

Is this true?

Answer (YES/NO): YES